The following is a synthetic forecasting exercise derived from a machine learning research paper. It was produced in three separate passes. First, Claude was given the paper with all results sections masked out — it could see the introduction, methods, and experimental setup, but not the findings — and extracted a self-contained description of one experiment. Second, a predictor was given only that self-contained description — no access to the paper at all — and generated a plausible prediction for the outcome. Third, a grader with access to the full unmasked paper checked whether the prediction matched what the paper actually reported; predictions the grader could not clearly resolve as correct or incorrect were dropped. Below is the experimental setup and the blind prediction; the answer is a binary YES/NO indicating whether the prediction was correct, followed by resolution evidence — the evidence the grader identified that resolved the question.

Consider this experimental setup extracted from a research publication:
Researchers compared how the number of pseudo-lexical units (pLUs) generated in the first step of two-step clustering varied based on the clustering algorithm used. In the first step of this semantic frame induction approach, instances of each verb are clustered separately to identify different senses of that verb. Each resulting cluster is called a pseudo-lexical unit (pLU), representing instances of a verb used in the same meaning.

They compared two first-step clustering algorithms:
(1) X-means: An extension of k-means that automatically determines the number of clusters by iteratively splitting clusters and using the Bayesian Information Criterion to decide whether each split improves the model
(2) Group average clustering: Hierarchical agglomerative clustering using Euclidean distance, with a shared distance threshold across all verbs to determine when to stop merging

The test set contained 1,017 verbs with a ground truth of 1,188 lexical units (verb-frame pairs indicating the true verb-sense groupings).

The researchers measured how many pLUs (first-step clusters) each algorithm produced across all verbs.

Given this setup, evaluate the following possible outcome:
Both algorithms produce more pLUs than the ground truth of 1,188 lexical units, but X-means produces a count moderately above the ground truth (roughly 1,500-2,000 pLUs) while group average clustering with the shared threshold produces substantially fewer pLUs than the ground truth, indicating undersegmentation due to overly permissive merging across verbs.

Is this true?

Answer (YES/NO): NO